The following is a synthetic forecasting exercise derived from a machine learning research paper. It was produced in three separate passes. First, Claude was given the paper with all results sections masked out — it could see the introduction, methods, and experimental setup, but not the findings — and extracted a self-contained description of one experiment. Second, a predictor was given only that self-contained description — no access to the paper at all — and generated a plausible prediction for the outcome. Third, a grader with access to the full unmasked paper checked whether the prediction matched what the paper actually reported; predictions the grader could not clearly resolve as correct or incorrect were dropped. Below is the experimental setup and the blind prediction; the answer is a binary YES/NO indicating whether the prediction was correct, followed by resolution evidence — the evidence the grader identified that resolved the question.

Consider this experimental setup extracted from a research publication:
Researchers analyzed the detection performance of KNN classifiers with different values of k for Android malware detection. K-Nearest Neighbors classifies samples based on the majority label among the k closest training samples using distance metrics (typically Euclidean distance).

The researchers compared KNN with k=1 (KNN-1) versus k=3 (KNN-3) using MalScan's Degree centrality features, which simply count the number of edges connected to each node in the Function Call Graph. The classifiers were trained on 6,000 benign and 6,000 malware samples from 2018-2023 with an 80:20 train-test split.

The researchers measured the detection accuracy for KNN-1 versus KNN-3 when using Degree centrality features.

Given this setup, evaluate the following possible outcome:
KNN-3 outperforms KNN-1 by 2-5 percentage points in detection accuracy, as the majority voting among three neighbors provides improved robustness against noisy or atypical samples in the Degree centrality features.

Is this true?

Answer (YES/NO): NO